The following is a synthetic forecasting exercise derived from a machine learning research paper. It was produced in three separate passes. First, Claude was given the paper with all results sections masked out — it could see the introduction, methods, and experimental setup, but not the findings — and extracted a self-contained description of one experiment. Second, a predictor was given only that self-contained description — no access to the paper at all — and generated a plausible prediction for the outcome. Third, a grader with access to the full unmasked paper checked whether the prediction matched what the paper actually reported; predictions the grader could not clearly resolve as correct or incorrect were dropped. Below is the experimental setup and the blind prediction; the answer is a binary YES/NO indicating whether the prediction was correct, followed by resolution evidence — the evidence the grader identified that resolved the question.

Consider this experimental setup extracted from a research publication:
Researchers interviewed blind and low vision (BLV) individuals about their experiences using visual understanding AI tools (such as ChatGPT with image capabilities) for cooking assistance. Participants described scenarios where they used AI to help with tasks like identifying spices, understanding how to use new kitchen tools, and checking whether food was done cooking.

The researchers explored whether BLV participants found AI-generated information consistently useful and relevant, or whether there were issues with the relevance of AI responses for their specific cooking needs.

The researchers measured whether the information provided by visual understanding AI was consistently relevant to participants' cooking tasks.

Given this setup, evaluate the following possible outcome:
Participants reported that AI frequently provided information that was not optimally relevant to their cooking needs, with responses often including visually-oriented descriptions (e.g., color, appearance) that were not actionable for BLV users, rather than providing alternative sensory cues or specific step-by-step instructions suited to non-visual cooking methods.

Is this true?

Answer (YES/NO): NO